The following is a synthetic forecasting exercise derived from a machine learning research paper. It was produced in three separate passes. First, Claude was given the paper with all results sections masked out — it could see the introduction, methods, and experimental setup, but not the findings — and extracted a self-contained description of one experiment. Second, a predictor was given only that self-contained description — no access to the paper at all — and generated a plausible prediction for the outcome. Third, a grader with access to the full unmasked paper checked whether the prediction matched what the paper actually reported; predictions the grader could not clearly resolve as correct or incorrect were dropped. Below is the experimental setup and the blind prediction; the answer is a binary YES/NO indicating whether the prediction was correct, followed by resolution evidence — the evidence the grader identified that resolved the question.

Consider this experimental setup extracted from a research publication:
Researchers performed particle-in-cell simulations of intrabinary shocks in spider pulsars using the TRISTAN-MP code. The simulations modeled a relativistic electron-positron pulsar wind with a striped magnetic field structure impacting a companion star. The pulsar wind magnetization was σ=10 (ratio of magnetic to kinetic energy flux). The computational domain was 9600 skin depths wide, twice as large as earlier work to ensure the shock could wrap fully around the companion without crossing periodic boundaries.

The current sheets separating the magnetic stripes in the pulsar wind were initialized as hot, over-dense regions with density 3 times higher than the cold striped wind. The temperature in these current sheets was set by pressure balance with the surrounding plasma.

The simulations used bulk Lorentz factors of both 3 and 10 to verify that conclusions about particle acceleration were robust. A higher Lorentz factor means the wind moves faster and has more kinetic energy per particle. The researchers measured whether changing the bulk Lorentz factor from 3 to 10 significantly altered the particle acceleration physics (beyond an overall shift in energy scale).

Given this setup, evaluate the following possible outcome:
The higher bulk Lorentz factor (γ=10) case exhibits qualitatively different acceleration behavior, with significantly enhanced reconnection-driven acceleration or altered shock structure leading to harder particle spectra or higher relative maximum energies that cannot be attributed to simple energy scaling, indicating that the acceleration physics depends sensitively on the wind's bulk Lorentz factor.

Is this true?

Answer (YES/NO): NO